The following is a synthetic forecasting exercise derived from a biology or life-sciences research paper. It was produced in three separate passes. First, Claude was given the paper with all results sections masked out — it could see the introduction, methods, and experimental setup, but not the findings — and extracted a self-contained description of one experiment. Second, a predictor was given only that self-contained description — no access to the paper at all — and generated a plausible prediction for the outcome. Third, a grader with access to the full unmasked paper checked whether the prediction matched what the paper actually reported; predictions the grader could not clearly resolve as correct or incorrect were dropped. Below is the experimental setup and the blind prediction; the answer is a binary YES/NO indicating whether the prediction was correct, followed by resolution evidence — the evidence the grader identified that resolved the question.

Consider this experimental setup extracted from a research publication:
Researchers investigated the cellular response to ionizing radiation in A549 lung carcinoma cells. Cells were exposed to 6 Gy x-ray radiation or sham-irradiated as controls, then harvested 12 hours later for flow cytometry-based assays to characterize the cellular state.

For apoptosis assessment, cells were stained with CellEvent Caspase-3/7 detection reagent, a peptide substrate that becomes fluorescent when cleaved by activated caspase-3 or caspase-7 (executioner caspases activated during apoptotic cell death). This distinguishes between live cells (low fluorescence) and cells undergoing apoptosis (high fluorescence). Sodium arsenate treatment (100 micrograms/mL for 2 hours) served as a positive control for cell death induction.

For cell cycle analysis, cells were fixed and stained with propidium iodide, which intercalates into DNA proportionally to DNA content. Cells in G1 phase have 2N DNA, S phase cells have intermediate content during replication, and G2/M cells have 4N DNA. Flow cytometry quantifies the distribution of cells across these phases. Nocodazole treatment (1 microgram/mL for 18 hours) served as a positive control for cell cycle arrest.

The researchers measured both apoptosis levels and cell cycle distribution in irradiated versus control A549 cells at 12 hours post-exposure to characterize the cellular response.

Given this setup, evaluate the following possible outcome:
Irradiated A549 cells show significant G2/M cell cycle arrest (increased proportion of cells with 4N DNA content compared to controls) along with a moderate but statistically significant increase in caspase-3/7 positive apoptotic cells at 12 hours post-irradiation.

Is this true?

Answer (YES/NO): NO